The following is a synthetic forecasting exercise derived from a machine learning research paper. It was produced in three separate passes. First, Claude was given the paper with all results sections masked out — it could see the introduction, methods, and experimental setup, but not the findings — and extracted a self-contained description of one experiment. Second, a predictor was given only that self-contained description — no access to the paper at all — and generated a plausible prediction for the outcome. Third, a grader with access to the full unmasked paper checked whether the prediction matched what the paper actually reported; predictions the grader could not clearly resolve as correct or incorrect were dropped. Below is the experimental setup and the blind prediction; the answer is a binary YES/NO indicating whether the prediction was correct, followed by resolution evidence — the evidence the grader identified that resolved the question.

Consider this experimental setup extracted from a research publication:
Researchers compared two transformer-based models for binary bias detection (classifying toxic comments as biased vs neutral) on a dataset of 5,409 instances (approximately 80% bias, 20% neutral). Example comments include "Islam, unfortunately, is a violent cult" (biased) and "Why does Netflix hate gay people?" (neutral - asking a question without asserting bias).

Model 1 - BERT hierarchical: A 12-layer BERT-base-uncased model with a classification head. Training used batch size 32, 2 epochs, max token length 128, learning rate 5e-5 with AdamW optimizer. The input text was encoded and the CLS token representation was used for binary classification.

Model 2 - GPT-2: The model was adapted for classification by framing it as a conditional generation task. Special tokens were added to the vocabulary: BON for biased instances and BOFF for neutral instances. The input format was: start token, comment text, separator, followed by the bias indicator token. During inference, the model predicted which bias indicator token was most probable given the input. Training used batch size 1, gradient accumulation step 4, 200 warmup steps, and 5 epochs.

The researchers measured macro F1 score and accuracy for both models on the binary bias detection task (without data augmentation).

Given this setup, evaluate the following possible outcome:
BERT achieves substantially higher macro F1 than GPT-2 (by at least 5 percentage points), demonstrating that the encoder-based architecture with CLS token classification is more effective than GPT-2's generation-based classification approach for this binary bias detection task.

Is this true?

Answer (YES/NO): NO